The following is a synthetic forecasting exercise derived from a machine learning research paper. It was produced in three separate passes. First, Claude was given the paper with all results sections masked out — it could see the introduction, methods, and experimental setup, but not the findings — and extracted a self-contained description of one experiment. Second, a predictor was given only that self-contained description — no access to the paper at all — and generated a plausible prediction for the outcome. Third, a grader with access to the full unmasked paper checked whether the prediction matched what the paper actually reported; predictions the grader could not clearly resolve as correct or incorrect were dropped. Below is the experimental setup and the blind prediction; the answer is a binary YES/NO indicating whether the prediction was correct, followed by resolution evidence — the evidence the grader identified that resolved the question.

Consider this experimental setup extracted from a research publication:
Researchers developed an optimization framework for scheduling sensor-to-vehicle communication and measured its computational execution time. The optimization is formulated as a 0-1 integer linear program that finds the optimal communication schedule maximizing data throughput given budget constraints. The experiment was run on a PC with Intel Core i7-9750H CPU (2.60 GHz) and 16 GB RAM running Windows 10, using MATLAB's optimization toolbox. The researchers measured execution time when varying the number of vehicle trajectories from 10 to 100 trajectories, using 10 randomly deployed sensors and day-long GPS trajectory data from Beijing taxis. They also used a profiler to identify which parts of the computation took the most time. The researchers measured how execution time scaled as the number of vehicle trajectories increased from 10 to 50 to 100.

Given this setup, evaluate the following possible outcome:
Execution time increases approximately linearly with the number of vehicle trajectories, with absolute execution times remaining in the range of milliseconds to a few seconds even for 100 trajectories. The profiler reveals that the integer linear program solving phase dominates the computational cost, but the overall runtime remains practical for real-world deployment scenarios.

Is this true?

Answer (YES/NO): NO